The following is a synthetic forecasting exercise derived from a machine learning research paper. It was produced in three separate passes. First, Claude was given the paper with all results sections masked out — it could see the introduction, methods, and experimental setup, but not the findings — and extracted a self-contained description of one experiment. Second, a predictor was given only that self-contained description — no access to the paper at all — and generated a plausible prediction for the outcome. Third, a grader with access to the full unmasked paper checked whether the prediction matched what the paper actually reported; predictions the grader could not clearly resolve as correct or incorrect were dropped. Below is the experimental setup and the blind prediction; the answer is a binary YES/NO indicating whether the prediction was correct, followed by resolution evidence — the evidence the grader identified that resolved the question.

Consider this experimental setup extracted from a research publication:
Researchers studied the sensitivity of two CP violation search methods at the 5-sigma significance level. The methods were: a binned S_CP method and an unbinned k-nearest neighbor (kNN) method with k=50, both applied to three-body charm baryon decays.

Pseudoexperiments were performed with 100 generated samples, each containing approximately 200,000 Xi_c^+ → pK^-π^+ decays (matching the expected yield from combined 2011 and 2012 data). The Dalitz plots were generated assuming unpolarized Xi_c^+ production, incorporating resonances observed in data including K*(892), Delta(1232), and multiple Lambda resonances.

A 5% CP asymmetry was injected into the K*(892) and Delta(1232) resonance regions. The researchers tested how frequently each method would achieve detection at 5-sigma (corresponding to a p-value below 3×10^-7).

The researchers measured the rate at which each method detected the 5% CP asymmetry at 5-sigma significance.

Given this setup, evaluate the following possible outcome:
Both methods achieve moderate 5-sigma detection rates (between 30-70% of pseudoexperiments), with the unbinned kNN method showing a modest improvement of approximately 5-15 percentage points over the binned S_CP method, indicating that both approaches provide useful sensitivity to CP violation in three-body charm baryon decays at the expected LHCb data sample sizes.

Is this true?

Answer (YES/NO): NO